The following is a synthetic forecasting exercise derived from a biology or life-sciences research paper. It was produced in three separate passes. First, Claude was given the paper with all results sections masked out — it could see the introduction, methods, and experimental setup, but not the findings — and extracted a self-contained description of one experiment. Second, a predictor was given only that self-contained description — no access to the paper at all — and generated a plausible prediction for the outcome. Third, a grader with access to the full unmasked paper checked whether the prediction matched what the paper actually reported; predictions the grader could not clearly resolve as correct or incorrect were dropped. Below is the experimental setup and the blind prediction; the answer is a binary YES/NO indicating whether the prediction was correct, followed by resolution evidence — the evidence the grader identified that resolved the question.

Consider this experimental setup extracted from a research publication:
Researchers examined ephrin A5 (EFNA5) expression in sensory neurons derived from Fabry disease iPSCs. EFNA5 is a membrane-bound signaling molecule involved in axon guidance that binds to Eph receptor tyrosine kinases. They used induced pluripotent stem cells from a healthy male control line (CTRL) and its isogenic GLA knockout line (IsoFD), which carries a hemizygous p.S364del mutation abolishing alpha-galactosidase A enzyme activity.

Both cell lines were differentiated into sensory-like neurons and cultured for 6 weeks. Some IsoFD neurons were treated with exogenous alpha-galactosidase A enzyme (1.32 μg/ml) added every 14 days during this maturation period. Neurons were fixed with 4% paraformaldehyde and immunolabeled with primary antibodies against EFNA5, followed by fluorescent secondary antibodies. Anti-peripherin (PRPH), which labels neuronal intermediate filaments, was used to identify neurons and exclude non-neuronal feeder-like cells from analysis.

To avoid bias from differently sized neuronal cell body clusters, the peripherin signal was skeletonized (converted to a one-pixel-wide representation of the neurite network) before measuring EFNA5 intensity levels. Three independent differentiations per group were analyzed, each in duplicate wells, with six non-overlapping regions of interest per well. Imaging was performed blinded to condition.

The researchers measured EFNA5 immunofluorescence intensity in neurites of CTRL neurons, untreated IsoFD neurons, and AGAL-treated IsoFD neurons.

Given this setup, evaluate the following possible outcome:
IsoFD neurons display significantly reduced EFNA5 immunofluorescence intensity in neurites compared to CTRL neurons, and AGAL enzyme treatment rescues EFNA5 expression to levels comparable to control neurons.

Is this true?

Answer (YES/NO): NO